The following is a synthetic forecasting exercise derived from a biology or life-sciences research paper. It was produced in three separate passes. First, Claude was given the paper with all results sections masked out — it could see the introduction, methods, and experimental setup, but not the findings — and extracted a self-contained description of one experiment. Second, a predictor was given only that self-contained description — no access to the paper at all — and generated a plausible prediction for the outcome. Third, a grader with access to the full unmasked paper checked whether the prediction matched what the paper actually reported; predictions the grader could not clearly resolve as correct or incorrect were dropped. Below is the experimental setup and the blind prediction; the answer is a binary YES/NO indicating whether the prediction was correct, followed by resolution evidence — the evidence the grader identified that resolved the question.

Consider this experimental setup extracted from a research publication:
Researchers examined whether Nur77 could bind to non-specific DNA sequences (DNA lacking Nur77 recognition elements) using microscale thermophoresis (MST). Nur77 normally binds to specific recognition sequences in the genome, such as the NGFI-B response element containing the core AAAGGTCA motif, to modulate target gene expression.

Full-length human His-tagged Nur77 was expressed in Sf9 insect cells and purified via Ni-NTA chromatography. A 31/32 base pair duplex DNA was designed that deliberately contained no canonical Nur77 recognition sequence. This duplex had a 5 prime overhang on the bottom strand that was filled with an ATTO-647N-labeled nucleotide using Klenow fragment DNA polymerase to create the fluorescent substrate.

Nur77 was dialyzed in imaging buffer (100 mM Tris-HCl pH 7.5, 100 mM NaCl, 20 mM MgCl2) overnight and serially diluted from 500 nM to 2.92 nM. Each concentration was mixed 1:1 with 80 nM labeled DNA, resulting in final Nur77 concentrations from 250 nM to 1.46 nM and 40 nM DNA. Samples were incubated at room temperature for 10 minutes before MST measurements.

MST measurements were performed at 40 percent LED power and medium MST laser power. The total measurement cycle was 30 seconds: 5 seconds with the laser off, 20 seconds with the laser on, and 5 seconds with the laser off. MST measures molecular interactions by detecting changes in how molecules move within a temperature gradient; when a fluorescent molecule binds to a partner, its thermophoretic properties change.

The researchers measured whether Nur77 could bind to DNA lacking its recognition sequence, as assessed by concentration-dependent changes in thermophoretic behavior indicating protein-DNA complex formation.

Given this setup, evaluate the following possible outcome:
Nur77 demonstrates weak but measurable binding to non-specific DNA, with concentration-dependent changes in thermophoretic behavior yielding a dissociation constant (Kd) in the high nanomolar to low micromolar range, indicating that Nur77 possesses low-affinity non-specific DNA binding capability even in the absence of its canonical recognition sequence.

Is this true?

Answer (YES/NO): YES